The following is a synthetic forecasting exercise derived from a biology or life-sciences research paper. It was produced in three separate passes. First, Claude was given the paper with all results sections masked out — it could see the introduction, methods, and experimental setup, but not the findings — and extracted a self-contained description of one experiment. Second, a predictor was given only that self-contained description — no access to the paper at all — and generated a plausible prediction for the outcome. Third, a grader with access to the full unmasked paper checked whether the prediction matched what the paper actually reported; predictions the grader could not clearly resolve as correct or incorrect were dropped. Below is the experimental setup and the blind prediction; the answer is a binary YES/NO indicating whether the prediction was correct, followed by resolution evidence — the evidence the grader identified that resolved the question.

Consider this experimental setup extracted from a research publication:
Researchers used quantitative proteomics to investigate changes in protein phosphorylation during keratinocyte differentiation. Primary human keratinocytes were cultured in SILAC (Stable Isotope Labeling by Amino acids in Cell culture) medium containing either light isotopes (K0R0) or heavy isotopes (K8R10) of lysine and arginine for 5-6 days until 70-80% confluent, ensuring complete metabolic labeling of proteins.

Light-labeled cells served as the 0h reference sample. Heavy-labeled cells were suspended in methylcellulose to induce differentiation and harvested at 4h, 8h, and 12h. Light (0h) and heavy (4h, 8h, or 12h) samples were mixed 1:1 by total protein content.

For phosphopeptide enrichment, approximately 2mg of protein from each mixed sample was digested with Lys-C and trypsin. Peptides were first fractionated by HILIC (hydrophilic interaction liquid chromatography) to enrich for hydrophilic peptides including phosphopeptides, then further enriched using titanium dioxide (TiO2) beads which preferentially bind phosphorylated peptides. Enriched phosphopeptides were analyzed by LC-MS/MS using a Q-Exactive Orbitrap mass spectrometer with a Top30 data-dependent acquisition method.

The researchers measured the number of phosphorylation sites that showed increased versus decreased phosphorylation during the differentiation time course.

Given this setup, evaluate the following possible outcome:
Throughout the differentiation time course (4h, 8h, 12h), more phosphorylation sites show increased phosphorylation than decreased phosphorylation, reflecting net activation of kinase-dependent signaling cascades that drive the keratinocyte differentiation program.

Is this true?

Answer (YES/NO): NO